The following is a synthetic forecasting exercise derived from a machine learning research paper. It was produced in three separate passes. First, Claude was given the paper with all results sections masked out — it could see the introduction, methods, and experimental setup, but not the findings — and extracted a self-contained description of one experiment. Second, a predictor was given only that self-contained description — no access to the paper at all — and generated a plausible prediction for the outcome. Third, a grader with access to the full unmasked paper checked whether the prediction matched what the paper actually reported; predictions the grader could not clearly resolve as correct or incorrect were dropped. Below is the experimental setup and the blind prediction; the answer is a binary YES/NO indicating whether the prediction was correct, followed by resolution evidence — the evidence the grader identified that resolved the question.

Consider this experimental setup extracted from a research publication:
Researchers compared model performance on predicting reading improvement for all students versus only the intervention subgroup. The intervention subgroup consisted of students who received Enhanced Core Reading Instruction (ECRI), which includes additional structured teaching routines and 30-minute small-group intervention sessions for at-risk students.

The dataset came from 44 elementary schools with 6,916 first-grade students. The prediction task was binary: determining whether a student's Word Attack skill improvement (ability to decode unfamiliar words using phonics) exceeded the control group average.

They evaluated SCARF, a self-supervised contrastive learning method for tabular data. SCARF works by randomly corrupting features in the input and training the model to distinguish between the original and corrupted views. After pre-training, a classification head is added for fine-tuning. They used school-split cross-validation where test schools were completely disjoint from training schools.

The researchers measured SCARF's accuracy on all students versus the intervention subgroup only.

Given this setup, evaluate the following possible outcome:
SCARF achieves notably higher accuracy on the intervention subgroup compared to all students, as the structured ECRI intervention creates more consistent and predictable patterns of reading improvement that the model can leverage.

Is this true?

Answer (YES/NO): YES